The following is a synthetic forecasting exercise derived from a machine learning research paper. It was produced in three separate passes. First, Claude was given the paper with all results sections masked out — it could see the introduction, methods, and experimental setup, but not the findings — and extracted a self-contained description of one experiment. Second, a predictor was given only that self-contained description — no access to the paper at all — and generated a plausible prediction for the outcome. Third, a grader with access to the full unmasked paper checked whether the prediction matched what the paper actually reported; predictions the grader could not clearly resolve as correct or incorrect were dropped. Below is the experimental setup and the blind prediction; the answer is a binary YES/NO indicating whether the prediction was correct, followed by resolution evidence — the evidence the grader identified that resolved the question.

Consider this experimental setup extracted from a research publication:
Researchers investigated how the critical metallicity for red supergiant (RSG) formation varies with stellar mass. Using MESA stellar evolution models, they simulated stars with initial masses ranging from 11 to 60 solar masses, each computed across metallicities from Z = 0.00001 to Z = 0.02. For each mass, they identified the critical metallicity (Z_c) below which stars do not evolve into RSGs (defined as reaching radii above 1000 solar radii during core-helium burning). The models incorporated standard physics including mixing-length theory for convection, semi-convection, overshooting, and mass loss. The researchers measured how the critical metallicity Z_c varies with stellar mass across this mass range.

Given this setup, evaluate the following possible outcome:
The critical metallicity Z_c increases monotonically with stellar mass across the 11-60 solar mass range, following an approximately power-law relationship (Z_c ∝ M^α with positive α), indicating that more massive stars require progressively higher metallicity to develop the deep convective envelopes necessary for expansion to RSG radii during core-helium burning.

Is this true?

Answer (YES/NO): NO